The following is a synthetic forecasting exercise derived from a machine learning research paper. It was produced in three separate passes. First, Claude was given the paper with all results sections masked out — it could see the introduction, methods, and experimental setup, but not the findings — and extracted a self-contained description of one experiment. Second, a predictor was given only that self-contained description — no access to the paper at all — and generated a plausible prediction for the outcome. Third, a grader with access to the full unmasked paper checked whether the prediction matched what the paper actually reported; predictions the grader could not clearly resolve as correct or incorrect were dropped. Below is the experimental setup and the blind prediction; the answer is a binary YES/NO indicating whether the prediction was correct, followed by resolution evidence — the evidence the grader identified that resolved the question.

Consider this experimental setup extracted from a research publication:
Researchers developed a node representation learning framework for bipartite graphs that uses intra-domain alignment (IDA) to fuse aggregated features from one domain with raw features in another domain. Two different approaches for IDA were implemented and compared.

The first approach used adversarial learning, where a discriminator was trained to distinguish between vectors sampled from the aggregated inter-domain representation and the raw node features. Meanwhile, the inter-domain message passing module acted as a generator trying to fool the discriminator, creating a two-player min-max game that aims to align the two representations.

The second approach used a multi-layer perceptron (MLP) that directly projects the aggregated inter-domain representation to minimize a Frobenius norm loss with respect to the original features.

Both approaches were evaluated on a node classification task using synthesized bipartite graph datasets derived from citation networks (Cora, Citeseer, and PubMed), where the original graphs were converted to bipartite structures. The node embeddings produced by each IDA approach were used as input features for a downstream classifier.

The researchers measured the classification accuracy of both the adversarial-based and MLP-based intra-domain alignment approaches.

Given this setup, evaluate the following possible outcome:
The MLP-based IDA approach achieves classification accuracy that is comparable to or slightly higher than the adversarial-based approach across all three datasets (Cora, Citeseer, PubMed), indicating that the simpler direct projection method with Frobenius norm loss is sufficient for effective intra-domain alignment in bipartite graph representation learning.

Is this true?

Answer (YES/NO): NO